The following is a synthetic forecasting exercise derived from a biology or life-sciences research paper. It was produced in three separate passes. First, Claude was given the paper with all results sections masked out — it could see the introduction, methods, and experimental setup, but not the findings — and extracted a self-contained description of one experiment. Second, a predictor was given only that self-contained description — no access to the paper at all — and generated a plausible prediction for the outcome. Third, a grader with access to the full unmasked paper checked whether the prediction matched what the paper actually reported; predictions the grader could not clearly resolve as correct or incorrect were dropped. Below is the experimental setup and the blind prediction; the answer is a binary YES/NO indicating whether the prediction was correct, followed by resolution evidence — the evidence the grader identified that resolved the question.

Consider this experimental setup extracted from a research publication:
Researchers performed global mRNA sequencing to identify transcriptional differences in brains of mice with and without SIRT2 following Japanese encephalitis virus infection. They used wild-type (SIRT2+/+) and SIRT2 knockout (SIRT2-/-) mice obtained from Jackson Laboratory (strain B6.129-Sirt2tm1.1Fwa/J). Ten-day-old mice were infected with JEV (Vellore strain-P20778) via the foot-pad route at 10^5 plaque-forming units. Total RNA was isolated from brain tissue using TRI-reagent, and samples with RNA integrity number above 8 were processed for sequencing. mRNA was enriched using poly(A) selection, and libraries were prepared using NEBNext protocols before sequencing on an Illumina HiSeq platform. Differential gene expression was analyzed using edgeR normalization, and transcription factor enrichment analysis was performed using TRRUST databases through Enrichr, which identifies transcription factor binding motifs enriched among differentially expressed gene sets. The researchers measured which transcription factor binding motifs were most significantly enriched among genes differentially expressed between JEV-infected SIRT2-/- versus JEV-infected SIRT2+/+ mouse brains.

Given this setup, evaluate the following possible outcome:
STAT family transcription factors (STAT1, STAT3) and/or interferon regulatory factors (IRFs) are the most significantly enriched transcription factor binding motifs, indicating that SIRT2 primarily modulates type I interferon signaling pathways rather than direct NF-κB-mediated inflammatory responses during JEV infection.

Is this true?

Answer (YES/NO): NO